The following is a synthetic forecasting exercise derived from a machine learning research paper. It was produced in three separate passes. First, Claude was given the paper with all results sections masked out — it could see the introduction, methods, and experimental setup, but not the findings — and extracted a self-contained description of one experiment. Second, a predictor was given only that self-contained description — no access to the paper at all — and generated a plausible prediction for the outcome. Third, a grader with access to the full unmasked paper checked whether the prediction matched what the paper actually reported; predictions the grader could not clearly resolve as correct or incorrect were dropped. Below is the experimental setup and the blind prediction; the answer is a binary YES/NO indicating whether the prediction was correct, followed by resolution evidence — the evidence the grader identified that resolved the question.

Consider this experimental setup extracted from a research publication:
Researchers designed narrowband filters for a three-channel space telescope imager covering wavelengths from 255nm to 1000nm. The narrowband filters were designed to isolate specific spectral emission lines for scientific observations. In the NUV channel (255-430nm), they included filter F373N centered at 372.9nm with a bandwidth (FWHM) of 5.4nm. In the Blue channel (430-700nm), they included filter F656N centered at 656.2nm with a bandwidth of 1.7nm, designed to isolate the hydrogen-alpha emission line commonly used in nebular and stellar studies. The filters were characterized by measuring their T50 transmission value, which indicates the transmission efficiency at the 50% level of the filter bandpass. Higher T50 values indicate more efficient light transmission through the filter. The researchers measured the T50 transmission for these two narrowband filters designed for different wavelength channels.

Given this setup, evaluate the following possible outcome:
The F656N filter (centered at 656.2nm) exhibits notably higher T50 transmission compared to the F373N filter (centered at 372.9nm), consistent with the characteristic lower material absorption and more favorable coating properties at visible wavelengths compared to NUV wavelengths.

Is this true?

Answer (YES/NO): NO